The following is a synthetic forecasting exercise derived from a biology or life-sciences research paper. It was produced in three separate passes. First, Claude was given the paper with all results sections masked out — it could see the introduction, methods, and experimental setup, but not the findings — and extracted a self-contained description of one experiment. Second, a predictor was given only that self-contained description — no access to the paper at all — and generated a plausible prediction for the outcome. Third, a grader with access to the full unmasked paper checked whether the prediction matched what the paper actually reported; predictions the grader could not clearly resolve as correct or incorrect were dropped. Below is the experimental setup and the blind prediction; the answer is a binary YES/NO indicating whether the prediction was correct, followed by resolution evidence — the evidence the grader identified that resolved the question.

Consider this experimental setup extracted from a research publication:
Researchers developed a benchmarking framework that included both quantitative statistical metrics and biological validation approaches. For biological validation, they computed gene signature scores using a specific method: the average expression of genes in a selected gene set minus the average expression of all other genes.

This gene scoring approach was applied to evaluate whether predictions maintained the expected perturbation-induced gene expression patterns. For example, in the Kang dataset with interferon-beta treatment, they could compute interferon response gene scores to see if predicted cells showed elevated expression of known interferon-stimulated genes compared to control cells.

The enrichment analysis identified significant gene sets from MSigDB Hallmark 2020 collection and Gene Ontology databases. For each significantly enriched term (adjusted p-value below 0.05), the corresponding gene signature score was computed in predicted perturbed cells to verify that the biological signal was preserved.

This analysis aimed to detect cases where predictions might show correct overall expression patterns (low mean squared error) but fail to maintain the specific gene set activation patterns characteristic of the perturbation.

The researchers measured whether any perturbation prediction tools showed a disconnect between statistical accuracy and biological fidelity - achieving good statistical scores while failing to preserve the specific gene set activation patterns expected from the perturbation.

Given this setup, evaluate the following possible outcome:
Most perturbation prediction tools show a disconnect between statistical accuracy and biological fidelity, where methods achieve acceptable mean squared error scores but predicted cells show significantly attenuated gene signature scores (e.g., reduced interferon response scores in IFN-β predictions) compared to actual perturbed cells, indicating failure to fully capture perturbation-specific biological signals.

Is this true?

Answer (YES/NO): NO